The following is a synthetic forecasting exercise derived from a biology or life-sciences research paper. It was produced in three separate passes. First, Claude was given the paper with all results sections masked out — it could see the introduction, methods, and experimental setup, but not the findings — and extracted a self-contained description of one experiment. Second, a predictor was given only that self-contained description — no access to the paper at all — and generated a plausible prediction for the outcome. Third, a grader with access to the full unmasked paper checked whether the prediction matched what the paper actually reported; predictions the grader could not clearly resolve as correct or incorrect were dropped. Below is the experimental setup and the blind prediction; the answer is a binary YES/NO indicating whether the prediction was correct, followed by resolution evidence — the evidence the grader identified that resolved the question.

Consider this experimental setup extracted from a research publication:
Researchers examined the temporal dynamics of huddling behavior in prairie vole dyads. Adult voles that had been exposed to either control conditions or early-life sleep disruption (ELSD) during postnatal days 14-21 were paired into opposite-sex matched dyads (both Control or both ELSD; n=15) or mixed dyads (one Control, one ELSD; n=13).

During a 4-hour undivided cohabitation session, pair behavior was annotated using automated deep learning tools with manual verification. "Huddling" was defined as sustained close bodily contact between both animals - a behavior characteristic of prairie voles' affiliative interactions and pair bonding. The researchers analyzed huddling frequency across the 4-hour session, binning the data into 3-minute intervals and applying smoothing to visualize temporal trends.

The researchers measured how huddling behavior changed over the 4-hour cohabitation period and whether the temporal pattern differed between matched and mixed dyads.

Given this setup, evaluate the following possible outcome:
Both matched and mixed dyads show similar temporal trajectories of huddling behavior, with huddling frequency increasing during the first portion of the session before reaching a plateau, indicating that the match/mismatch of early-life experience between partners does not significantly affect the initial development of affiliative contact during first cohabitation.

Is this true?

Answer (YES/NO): YES